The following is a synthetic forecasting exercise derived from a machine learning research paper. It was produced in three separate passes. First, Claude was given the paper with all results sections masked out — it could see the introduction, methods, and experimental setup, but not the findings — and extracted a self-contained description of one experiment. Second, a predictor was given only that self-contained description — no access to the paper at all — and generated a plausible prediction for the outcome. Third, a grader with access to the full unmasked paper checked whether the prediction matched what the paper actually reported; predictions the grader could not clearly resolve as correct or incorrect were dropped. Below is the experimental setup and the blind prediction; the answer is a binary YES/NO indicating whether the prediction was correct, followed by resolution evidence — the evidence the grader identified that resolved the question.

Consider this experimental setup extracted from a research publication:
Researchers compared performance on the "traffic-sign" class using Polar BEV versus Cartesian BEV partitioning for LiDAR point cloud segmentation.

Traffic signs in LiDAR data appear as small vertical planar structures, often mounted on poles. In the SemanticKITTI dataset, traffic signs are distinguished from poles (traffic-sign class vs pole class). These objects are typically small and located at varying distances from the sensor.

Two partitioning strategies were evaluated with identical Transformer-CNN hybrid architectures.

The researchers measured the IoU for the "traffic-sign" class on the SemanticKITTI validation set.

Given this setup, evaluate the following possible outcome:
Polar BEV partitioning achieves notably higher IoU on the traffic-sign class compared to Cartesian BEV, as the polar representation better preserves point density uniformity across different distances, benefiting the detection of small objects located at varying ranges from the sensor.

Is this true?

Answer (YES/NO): YES